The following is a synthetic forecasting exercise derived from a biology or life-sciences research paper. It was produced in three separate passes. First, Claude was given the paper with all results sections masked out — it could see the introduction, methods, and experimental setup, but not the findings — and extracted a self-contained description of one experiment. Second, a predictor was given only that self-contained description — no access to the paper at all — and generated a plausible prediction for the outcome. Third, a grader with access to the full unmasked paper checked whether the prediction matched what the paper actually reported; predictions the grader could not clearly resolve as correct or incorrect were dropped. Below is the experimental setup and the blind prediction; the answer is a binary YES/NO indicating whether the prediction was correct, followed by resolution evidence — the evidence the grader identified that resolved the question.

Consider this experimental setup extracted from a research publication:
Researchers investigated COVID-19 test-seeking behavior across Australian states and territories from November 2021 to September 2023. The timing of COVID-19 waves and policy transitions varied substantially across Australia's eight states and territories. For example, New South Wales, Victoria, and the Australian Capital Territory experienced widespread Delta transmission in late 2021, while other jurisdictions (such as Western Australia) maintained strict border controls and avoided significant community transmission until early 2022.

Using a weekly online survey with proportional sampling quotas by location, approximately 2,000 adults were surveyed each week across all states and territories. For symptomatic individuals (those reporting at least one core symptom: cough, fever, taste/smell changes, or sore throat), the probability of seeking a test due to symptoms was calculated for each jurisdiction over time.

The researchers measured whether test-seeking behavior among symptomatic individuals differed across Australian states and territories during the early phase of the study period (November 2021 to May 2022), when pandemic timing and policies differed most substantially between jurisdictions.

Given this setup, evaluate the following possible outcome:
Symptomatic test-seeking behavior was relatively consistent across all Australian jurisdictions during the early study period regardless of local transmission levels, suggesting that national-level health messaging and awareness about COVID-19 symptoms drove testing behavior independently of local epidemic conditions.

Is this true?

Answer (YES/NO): NO